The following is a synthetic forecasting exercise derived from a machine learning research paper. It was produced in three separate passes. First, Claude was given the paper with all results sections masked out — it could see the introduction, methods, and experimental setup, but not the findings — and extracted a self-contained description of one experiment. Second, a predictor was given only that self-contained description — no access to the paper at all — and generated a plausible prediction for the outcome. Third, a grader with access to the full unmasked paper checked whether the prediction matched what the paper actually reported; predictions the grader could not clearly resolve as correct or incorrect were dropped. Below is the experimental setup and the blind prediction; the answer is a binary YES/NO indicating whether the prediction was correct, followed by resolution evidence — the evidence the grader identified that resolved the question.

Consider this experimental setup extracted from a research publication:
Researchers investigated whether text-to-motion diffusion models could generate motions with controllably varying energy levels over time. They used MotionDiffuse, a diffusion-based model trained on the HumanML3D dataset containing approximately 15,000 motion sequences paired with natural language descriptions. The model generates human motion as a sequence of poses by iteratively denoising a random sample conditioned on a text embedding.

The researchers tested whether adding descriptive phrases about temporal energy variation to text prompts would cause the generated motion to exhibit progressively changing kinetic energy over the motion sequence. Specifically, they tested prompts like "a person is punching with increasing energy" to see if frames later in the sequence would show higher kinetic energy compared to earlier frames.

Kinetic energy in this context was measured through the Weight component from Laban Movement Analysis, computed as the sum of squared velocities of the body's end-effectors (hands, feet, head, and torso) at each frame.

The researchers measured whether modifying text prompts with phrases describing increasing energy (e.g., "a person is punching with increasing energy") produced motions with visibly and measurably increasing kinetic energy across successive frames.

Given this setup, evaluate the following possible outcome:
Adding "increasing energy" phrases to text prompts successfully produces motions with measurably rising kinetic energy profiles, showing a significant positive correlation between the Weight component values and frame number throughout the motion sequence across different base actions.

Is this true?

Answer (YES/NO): NO